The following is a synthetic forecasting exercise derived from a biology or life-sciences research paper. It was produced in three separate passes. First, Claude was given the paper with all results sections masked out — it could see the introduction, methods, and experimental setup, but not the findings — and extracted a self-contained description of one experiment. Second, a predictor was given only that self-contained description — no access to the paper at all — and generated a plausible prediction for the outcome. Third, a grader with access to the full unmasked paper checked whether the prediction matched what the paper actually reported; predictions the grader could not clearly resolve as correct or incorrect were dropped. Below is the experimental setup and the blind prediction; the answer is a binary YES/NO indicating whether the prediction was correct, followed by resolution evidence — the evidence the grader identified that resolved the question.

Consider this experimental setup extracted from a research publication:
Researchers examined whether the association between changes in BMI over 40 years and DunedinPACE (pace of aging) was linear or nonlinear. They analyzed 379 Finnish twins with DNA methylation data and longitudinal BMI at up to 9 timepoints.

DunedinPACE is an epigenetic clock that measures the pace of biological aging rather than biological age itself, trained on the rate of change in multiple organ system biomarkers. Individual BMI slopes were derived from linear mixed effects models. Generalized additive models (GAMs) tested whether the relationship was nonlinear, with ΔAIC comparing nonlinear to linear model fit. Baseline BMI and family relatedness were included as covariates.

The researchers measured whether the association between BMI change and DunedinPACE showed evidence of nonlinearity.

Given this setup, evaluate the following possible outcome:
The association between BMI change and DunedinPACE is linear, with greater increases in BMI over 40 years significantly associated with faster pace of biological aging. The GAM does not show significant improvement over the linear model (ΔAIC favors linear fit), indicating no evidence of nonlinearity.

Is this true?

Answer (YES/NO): YES